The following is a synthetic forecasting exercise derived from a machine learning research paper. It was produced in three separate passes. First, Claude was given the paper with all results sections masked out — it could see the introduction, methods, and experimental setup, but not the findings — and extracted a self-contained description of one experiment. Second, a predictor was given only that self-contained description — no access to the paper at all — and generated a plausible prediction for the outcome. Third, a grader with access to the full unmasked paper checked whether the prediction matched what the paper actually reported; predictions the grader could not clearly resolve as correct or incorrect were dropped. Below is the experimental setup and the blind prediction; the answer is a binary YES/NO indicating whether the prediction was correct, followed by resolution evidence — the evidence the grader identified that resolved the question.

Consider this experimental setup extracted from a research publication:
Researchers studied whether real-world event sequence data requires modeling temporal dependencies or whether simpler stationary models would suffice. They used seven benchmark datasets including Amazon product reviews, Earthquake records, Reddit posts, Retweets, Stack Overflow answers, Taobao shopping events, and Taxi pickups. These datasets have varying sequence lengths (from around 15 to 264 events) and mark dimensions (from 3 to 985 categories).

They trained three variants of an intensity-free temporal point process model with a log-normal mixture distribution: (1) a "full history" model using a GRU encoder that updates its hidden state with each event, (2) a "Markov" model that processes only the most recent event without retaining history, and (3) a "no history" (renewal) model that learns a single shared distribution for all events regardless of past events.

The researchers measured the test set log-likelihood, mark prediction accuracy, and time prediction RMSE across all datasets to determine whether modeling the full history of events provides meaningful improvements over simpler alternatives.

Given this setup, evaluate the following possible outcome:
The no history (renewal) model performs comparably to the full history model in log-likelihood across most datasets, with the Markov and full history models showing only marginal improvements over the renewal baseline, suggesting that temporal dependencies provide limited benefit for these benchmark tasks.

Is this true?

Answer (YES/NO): NO